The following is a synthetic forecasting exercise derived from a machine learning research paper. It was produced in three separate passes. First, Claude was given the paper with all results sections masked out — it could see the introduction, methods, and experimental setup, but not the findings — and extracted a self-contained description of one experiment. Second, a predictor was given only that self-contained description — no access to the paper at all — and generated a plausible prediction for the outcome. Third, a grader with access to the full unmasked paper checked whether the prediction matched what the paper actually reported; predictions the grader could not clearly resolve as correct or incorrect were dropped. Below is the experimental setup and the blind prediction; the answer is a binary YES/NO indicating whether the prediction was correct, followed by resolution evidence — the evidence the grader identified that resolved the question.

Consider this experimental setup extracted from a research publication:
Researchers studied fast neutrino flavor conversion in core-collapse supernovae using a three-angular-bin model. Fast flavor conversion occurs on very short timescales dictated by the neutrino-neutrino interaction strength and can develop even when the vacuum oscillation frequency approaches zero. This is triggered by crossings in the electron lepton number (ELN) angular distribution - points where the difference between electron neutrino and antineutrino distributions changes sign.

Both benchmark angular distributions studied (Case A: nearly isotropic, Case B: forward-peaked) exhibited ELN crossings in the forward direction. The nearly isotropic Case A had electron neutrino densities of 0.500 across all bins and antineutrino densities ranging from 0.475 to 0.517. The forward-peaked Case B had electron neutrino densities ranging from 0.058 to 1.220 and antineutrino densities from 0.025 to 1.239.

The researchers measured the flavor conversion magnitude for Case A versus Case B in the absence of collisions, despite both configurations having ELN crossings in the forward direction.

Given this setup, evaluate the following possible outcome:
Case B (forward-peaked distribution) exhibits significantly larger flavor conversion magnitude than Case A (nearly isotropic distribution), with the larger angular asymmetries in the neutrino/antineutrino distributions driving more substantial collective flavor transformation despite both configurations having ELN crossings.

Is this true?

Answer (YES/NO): YES